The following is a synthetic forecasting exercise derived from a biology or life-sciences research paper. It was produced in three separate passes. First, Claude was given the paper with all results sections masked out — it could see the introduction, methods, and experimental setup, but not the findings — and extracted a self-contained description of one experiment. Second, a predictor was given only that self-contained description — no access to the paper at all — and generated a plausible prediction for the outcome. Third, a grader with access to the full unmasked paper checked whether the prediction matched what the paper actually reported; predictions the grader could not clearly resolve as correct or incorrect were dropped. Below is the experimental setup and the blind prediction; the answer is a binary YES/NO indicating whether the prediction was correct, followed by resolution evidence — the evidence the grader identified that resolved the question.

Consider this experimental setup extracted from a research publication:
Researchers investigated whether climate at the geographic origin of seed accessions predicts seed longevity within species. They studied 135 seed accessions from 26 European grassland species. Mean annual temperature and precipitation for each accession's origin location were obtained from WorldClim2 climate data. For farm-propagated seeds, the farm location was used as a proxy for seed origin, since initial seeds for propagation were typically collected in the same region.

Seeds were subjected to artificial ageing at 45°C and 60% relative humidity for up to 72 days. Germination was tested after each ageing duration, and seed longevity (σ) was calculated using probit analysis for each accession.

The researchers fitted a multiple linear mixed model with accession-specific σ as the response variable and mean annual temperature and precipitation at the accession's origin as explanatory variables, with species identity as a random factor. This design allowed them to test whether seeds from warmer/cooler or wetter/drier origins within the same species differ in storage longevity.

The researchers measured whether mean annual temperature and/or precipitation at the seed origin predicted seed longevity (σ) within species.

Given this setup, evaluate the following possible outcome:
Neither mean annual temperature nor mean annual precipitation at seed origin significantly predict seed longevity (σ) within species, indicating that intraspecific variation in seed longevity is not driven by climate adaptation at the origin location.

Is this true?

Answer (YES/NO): NO